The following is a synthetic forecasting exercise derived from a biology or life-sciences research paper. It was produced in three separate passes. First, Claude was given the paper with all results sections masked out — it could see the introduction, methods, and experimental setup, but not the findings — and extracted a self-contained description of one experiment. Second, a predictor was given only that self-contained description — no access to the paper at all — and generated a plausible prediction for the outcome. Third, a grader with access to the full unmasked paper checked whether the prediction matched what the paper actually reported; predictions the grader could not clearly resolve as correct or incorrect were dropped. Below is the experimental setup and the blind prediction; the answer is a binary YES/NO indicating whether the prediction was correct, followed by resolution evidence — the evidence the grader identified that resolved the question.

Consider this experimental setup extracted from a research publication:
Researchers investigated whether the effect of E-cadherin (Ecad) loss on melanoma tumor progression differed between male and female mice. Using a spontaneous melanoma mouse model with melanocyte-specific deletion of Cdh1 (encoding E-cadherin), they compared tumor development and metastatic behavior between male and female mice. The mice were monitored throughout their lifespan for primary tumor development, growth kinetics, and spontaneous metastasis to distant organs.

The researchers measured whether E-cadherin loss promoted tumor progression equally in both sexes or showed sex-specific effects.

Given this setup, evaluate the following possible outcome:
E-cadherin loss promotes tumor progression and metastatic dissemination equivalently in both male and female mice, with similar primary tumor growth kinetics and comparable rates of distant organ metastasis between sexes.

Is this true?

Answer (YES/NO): NO